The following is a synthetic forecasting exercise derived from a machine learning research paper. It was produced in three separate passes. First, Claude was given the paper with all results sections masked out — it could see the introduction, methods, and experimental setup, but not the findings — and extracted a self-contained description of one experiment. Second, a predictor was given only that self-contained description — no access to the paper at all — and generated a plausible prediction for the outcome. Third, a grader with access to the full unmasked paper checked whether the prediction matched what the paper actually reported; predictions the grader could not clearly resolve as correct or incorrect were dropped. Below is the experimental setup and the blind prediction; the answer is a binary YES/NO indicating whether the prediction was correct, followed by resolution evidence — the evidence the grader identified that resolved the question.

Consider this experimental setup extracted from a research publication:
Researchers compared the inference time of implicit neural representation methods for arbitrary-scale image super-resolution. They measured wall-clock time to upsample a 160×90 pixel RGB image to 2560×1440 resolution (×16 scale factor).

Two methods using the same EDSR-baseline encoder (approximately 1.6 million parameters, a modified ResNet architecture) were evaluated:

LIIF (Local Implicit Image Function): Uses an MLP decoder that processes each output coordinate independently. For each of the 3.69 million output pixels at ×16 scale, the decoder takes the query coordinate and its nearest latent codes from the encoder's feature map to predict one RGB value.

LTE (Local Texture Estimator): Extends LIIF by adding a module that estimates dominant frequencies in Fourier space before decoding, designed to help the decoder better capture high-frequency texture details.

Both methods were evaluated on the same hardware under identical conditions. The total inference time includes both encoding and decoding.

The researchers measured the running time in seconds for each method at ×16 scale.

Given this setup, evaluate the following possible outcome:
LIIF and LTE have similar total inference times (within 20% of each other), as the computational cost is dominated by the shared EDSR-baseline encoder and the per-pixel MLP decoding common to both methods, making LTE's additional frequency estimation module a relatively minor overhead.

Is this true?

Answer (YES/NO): NO